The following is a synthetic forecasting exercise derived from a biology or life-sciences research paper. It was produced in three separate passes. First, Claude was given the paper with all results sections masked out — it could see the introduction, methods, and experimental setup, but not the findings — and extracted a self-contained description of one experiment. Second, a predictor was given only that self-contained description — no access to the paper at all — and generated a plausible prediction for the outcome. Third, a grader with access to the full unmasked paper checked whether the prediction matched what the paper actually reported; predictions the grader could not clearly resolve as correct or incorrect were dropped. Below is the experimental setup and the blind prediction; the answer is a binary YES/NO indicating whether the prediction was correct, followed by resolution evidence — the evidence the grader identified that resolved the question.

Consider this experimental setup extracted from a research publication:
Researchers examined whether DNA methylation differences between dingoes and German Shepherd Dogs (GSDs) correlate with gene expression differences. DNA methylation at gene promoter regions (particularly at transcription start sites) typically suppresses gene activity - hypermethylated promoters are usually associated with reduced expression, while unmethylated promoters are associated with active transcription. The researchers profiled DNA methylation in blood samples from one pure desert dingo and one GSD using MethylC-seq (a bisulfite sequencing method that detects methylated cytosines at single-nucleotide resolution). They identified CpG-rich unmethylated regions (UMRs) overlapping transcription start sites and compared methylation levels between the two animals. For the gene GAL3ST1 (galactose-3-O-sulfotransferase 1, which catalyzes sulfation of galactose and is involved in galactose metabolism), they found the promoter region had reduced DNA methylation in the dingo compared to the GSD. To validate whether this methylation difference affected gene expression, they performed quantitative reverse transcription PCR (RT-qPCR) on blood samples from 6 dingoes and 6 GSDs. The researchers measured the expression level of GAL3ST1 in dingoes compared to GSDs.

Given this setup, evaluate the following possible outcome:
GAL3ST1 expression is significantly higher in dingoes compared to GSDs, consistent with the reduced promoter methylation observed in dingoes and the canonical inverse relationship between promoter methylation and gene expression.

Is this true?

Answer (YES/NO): YES